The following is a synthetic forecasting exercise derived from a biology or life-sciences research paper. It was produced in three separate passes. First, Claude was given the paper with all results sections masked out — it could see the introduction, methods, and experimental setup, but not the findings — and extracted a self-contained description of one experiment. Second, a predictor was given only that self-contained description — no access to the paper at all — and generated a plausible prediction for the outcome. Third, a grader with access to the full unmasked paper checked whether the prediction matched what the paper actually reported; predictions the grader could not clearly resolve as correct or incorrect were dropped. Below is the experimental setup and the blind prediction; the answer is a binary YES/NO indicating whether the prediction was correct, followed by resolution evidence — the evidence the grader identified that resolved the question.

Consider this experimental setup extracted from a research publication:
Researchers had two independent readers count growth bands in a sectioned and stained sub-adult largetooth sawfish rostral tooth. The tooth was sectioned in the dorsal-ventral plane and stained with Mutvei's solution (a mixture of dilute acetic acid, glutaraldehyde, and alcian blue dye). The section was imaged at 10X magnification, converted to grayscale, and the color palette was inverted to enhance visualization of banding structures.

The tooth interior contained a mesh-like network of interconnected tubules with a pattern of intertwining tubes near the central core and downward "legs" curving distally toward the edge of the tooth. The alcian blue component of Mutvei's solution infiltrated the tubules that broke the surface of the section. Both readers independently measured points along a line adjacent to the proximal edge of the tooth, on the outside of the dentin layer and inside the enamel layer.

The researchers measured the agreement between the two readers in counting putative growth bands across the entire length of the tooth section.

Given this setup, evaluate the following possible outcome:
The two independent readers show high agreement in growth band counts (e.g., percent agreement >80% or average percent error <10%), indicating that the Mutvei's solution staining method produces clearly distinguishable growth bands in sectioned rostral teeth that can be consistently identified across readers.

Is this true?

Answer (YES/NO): NO